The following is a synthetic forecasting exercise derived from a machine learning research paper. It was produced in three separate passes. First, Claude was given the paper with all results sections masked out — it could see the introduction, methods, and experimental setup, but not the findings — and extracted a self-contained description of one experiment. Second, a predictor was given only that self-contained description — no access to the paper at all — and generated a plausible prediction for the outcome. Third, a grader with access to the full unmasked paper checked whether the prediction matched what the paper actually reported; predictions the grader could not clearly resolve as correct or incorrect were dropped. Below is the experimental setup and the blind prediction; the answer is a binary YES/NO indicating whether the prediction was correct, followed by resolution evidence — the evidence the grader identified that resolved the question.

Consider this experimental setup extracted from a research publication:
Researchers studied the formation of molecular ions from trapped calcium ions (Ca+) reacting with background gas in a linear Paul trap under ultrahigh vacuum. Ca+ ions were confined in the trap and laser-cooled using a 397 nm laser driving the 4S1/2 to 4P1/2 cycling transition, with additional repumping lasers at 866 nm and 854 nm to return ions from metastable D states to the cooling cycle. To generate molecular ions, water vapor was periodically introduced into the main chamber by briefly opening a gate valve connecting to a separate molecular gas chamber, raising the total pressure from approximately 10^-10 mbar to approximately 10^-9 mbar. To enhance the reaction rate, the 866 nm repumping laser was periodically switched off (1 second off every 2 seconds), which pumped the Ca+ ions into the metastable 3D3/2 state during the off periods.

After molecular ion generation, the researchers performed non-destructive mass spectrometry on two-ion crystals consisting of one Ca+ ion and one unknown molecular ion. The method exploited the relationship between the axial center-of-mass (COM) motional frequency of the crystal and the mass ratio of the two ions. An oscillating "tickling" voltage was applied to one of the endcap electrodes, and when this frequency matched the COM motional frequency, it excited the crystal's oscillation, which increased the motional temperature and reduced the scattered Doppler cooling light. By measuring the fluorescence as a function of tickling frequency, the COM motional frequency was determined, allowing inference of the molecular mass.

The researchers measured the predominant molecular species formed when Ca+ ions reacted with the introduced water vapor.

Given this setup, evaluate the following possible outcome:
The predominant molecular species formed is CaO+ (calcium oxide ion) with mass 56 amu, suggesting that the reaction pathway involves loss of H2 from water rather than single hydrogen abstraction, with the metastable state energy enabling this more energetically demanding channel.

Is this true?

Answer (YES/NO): NO